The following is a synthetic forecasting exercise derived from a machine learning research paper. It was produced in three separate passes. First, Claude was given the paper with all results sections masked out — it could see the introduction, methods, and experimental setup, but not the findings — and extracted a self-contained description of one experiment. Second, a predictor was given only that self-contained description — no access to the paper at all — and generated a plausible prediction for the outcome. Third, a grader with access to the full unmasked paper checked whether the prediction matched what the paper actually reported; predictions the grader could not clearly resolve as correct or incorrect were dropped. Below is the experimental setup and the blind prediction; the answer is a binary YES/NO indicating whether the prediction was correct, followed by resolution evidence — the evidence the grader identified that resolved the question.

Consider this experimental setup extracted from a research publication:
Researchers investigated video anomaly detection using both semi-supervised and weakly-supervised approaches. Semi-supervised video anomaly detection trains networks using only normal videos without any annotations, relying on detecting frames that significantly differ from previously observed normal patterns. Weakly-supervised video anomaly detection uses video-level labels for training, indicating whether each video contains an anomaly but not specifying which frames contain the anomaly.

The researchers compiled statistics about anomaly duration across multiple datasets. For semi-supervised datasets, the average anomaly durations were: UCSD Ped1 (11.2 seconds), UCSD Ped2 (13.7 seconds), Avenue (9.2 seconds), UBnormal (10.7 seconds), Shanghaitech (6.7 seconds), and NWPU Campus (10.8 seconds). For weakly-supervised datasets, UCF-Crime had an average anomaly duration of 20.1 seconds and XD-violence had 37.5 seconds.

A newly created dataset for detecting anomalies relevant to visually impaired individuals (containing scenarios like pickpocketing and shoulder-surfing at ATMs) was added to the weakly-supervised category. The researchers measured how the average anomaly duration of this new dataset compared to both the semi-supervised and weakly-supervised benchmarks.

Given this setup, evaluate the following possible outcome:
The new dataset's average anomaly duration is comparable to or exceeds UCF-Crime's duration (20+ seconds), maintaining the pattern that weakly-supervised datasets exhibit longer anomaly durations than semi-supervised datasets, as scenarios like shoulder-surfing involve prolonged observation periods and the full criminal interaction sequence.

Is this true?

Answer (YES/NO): NO